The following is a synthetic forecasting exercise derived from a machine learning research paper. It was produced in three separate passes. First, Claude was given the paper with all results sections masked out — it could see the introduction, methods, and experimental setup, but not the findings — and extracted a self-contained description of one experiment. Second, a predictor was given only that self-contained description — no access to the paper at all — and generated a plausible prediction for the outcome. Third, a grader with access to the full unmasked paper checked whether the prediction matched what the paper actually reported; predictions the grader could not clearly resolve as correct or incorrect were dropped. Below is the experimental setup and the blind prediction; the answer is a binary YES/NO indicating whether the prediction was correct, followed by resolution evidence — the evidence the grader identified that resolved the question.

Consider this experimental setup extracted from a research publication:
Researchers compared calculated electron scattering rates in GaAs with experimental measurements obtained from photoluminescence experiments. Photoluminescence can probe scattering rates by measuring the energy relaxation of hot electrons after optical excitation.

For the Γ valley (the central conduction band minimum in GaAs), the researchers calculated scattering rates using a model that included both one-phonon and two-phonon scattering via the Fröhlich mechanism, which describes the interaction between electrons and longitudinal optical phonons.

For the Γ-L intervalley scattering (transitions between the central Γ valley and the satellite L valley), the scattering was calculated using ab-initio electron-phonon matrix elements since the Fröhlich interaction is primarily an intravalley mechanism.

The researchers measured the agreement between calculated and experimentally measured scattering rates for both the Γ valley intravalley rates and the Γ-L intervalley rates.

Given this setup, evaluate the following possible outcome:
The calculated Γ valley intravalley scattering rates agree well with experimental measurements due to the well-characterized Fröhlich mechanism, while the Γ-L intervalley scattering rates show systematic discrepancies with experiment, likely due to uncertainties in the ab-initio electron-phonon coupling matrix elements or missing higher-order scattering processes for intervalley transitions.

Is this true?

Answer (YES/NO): NO